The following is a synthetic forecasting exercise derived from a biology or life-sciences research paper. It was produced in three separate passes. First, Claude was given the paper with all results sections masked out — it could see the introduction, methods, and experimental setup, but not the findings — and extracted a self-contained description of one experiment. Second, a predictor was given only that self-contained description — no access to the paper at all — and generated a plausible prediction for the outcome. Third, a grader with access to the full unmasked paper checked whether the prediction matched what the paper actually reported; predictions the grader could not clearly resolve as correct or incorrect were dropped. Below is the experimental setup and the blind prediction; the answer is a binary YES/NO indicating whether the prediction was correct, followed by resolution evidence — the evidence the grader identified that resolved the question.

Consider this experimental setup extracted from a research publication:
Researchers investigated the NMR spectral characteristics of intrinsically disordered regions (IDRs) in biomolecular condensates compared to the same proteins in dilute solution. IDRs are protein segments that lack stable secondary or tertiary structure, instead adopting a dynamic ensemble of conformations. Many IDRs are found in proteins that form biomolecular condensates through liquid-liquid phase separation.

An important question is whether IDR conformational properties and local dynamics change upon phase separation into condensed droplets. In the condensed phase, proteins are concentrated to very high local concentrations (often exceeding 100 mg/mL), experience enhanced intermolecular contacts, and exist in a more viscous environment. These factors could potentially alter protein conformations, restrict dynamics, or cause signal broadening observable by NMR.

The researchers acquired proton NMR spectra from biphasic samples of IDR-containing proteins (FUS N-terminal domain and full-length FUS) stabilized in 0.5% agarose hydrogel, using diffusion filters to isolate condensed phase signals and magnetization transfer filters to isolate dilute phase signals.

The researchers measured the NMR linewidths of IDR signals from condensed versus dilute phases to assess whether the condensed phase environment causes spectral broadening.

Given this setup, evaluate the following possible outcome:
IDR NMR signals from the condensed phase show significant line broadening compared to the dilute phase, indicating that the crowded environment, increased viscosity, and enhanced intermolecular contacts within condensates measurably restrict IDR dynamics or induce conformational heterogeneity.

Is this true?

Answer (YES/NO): NO